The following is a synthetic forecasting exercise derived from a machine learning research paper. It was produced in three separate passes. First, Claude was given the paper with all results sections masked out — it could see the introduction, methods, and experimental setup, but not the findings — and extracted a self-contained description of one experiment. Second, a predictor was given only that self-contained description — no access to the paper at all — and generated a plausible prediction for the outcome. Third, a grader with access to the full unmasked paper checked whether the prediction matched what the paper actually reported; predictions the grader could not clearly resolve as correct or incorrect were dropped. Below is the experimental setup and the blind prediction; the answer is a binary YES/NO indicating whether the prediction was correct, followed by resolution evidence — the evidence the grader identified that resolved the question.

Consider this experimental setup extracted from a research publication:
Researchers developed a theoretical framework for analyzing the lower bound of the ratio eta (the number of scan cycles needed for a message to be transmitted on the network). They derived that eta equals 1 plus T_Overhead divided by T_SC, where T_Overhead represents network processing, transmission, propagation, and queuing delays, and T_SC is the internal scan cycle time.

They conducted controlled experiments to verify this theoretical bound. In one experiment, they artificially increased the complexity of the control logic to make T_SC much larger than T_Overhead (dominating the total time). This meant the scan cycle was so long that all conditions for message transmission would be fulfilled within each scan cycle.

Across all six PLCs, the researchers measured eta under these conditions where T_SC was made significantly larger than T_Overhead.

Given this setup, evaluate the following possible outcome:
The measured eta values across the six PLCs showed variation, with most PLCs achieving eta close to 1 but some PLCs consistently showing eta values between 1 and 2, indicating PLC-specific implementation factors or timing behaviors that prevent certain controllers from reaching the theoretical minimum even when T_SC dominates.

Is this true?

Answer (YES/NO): NO